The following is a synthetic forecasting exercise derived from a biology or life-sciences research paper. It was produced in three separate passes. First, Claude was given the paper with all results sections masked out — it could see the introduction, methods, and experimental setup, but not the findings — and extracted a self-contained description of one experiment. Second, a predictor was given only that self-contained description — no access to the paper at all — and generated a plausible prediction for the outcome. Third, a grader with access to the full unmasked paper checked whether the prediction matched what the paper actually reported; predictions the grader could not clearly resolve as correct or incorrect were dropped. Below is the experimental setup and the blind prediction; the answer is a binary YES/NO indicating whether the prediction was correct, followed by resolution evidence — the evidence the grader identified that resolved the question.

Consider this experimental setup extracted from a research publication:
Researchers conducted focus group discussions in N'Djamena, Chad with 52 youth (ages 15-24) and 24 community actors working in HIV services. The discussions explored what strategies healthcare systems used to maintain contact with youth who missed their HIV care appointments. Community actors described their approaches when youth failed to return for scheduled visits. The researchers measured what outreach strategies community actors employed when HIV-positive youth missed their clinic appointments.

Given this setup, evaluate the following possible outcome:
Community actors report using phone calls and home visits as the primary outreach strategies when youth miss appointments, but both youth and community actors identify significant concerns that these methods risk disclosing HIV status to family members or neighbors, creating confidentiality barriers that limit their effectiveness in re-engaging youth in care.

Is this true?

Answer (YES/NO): NO